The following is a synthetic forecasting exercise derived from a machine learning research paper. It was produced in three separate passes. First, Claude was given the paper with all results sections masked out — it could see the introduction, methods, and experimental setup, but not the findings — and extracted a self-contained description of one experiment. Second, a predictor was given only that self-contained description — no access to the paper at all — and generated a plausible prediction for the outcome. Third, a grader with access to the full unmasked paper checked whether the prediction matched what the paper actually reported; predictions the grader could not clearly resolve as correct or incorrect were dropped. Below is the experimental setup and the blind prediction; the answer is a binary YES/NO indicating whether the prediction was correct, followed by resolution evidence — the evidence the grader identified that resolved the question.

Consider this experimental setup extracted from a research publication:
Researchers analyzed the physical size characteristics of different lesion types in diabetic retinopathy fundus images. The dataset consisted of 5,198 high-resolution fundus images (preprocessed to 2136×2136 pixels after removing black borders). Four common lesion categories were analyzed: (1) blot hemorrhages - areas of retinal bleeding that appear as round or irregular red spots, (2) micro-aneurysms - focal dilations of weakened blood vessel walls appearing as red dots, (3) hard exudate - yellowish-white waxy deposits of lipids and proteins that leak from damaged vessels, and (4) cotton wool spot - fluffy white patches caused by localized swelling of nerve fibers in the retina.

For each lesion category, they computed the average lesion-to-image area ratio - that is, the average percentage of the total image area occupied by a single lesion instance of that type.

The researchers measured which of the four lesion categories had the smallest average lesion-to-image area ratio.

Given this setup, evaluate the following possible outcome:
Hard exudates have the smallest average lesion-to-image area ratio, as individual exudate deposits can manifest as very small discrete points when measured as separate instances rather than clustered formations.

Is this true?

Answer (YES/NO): NO